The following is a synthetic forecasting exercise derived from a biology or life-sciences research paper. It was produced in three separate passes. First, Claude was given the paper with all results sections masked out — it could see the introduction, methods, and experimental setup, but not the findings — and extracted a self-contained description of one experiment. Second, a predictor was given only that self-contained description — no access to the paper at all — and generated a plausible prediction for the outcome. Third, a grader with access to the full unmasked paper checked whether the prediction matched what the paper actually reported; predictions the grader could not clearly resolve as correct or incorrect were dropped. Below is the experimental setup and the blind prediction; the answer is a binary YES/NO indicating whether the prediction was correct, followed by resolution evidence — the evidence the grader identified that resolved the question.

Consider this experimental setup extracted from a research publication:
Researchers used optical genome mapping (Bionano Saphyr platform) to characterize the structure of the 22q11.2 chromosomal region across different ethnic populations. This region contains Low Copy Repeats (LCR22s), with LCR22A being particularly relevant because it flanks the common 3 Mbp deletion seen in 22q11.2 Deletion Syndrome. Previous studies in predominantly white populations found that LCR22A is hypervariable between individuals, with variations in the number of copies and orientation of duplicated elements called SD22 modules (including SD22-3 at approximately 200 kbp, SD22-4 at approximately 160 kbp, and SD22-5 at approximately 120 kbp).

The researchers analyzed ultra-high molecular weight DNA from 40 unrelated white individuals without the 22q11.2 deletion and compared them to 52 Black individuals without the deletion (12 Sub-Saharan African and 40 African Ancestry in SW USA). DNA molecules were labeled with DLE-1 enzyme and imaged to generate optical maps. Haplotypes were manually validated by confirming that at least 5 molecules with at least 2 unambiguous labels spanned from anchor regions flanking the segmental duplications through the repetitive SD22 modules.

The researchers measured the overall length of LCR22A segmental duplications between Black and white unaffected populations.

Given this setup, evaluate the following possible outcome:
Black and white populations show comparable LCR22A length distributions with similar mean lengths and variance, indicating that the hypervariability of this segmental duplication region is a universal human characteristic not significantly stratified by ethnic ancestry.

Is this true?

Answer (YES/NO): NO